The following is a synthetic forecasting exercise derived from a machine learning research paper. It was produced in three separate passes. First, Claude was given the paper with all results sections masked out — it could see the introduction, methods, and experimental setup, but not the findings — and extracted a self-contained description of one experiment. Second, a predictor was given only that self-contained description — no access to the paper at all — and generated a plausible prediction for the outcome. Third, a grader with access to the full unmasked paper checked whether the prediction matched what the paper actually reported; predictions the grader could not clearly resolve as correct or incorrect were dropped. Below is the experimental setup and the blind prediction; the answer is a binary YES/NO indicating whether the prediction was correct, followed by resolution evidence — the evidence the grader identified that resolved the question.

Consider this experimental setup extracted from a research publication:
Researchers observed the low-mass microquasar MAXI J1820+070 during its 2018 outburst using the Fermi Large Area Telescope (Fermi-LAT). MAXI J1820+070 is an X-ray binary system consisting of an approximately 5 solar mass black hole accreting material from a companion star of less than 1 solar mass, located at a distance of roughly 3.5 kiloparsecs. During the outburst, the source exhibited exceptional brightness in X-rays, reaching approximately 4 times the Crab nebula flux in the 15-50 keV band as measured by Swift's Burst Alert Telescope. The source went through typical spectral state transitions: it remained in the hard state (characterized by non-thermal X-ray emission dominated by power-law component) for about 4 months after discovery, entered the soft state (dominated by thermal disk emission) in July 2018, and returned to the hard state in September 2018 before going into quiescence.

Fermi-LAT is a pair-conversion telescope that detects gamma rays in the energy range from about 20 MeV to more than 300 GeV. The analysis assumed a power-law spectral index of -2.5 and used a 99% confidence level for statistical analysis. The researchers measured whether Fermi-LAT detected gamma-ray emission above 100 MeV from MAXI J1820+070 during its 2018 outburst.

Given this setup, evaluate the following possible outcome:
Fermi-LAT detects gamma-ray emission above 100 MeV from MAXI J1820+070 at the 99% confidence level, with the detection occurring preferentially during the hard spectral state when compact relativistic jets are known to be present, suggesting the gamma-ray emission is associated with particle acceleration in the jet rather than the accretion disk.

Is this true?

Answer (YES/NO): NO